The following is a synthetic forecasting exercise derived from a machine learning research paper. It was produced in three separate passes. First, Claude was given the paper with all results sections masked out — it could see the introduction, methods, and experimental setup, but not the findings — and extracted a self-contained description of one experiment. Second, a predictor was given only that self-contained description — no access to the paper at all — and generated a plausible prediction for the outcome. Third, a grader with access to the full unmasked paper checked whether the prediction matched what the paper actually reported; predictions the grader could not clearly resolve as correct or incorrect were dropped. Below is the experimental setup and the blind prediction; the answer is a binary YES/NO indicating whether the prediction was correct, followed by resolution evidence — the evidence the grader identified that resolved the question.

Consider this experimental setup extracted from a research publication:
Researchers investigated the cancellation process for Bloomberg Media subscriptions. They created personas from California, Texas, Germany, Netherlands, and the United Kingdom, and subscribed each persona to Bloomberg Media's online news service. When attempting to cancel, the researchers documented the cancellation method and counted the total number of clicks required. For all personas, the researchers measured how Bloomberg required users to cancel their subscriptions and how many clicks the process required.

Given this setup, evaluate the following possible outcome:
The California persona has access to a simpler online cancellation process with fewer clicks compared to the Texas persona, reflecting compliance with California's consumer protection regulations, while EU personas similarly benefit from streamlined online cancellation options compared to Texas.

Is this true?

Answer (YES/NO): NO